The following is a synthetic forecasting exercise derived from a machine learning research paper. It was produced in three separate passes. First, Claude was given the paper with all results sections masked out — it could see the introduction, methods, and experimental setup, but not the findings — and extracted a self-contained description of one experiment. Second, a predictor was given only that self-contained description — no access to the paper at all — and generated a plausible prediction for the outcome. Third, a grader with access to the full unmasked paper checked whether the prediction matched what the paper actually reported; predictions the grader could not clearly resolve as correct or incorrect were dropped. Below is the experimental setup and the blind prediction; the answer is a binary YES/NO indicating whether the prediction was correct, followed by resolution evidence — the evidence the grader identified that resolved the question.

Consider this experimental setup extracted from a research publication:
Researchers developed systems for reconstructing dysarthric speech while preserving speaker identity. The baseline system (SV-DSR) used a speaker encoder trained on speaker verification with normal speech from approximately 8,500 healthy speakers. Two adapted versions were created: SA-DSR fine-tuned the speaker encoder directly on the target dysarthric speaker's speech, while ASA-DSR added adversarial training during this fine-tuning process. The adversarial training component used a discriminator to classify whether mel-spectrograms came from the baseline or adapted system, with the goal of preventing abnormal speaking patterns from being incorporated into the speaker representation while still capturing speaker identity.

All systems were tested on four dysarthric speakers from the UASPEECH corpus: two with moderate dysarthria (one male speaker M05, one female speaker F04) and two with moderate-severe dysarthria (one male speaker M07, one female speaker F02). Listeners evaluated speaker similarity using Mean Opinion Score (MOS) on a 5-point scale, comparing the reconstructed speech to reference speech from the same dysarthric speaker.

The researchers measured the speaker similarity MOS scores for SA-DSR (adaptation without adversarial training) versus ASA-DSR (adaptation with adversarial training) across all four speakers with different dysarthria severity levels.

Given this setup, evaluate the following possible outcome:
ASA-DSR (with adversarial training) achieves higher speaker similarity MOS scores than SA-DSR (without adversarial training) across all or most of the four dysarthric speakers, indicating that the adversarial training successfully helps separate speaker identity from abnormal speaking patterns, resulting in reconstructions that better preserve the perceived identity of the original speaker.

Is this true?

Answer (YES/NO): NO